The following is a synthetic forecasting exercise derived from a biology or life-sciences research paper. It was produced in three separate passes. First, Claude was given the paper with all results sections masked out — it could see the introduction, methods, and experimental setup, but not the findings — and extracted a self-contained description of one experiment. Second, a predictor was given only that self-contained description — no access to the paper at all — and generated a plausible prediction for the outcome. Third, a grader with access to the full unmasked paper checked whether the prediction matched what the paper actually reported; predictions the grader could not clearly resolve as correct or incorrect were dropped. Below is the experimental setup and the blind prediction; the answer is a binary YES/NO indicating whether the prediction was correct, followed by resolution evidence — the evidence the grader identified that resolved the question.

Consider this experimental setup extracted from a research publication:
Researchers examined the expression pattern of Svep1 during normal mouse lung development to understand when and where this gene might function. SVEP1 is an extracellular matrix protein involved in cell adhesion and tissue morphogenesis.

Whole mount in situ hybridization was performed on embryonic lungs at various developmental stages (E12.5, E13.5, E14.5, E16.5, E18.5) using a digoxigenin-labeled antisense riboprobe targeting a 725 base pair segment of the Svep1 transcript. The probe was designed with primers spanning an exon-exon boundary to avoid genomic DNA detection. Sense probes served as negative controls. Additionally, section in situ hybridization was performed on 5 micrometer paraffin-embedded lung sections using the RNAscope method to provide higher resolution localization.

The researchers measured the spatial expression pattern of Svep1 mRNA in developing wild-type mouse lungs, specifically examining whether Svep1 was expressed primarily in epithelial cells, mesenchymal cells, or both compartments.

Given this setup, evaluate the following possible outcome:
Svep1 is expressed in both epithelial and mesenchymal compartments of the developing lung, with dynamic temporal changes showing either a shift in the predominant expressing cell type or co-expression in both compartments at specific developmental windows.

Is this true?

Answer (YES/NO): NO